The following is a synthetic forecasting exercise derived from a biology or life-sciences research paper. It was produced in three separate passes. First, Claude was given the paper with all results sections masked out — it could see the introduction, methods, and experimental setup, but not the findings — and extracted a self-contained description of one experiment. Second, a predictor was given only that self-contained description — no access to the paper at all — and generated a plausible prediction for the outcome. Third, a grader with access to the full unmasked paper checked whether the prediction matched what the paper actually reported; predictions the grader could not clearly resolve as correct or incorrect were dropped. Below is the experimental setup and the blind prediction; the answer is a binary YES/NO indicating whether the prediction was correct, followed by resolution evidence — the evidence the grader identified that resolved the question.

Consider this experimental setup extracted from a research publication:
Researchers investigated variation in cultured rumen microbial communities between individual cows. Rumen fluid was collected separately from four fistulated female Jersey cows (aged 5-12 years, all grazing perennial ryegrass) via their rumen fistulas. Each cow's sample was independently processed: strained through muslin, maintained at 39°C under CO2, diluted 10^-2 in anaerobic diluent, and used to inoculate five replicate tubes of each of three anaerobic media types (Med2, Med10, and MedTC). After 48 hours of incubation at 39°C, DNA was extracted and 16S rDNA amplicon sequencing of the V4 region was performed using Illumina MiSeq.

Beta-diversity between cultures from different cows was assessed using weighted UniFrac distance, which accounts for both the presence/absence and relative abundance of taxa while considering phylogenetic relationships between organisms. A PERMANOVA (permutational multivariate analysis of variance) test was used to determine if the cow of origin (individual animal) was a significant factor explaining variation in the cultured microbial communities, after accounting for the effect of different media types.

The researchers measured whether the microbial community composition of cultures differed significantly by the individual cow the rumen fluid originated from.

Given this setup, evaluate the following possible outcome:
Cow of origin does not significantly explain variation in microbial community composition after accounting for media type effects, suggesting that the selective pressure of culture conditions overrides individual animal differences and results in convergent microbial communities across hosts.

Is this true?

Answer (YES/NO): YES